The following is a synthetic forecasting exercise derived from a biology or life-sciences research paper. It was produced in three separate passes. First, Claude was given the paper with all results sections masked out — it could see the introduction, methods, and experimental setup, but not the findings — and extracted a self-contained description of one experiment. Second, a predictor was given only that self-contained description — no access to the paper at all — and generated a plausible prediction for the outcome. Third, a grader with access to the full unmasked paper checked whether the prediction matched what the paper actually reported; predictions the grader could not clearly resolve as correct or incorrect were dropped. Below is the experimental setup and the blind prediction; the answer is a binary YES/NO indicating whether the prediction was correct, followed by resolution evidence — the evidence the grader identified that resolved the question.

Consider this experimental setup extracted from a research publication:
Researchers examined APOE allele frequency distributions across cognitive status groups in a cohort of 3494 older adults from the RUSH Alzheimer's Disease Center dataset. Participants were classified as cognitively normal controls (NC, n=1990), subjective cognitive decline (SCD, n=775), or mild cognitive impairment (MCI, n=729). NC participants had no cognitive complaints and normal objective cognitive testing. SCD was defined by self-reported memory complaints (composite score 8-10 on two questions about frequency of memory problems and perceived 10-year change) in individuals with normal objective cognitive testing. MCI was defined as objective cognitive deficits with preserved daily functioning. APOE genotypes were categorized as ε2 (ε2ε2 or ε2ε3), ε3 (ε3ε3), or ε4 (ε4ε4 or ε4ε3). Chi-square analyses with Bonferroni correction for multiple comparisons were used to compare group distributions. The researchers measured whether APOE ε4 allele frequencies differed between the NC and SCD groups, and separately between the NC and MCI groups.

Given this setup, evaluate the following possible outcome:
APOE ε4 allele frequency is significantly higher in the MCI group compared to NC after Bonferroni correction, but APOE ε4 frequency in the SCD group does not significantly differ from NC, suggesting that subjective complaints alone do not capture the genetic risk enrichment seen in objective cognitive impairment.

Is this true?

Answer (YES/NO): YES